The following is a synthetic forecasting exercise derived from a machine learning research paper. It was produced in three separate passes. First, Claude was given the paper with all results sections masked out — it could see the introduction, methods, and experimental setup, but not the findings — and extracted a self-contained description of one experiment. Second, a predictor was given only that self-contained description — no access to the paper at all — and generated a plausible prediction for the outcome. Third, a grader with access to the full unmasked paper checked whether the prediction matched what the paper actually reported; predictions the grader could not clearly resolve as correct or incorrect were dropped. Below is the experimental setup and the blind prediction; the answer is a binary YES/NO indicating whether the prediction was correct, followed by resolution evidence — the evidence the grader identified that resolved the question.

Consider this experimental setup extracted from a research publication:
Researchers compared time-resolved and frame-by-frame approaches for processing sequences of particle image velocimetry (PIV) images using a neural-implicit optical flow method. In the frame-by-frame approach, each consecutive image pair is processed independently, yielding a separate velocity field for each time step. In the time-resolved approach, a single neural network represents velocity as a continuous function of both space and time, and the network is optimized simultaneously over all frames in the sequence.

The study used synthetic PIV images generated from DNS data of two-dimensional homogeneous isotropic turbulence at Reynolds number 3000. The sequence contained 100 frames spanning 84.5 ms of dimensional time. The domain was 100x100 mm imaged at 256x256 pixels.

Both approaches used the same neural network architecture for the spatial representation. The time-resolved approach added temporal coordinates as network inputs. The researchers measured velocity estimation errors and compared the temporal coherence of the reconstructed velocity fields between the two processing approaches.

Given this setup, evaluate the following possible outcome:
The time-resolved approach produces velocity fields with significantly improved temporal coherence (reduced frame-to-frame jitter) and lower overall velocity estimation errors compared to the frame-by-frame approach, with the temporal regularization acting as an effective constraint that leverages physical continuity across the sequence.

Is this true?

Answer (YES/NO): NO